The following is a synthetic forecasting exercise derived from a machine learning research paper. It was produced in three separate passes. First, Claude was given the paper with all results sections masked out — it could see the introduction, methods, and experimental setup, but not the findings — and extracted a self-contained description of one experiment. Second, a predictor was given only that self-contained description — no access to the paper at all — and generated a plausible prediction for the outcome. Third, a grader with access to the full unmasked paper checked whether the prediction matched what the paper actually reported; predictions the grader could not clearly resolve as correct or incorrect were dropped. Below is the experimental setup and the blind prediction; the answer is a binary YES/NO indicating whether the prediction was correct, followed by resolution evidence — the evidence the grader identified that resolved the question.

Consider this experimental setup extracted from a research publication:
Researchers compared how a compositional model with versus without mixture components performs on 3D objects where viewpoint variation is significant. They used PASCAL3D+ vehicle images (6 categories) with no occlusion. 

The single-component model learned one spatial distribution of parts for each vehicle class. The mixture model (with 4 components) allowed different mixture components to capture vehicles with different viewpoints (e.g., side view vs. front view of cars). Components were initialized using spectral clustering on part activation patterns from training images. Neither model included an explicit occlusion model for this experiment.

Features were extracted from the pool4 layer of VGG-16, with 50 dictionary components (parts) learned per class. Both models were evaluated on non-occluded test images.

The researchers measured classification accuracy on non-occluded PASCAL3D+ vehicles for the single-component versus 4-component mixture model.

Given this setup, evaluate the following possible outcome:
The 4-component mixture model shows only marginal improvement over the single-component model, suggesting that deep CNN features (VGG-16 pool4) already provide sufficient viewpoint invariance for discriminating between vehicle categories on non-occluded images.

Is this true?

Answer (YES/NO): NO